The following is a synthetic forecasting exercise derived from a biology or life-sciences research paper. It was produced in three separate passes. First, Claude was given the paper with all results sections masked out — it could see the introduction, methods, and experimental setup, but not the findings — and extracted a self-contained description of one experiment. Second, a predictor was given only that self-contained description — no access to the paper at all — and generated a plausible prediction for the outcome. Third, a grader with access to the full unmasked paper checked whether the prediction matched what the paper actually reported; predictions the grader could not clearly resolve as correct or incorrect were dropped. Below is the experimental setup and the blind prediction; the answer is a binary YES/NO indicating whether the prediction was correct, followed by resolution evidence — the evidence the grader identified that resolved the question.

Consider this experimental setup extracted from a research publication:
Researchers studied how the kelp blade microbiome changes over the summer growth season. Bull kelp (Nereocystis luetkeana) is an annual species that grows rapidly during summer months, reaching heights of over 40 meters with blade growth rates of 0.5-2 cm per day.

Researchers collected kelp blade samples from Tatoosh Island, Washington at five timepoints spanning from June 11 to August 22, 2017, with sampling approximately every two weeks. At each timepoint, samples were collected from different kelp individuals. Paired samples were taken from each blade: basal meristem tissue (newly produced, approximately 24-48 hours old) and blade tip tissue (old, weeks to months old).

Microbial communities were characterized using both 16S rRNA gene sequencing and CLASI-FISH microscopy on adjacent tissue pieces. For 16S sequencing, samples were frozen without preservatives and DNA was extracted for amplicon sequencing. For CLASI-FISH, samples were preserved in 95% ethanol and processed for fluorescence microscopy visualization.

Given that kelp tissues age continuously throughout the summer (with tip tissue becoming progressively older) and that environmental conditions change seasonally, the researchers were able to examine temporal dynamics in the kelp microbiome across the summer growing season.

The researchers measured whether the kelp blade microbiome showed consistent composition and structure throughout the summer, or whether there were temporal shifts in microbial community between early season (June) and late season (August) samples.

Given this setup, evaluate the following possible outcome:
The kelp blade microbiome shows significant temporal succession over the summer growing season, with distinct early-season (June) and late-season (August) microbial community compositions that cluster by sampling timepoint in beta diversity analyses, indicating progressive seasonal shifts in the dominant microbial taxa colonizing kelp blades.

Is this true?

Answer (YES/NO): NO